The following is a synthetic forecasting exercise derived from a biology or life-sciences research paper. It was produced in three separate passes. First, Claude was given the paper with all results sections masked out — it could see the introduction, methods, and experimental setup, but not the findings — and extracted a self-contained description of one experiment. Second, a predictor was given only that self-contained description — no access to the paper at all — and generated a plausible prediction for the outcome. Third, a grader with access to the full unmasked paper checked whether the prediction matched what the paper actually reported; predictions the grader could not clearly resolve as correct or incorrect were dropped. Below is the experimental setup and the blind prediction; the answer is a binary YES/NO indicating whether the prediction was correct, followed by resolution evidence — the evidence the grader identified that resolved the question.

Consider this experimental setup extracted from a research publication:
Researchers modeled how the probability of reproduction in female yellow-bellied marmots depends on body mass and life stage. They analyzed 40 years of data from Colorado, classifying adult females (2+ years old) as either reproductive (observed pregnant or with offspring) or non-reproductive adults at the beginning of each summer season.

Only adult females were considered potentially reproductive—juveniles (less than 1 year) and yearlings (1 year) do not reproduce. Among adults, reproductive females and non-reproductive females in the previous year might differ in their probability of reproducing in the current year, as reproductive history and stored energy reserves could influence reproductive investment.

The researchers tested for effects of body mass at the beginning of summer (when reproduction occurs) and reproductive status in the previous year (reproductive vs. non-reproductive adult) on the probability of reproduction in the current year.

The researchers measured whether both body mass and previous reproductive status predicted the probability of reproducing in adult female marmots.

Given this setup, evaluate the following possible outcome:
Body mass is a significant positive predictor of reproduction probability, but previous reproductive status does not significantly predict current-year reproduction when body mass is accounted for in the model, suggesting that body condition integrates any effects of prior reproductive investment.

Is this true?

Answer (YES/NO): NO